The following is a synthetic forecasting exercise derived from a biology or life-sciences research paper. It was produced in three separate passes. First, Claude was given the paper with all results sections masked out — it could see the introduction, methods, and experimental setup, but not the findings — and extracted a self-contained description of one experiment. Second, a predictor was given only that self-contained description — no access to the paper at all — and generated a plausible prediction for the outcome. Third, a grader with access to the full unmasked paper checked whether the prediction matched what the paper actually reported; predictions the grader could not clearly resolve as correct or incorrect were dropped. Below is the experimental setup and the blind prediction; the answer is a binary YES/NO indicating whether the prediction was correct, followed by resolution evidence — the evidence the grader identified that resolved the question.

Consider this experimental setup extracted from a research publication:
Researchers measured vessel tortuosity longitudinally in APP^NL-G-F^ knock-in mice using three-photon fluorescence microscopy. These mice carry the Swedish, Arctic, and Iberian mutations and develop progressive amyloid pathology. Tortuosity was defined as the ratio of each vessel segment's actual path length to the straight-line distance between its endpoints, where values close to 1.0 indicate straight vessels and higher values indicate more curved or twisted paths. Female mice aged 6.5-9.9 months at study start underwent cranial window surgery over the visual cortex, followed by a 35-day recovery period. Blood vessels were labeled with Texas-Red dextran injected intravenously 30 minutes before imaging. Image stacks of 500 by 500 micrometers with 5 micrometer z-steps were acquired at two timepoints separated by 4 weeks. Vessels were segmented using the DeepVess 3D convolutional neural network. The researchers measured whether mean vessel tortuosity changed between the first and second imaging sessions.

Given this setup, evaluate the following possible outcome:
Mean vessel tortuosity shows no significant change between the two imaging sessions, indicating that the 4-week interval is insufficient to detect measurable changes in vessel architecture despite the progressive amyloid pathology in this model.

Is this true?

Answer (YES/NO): YES